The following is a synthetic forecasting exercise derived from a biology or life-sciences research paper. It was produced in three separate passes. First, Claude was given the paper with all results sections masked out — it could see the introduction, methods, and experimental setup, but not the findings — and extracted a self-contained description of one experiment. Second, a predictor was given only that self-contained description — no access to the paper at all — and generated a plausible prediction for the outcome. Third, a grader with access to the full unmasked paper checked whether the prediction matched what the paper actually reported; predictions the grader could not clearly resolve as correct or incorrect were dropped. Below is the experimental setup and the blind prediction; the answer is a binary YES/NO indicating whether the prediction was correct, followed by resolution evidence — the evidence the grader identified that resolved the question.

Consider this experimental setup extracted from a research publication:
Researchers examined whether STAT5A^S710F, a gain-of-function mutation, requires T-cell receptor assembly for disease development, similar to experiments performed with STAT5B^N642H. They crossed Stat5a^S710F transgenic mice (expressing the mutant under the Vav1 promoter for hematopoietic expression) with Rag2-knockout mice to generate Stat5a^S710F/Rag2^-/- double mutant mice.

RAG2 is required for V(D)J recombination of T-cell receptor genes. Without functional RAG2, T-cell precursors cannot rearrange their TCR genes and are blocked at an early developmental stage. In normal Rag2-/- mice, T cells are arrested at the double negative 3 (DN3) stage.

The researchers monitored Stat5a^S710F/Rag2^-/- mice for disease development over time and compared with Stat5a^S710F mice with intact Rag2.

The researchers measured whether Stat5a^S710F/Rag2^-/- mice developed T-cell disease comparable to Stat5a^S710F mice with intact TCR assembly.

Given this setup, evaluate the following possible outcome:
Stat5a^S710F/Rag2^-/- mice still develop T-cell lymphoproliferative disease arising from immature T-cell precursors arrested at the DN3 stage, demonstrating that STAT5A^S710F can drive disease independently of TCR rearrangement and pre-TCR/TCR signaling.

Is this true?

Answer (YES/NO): NO